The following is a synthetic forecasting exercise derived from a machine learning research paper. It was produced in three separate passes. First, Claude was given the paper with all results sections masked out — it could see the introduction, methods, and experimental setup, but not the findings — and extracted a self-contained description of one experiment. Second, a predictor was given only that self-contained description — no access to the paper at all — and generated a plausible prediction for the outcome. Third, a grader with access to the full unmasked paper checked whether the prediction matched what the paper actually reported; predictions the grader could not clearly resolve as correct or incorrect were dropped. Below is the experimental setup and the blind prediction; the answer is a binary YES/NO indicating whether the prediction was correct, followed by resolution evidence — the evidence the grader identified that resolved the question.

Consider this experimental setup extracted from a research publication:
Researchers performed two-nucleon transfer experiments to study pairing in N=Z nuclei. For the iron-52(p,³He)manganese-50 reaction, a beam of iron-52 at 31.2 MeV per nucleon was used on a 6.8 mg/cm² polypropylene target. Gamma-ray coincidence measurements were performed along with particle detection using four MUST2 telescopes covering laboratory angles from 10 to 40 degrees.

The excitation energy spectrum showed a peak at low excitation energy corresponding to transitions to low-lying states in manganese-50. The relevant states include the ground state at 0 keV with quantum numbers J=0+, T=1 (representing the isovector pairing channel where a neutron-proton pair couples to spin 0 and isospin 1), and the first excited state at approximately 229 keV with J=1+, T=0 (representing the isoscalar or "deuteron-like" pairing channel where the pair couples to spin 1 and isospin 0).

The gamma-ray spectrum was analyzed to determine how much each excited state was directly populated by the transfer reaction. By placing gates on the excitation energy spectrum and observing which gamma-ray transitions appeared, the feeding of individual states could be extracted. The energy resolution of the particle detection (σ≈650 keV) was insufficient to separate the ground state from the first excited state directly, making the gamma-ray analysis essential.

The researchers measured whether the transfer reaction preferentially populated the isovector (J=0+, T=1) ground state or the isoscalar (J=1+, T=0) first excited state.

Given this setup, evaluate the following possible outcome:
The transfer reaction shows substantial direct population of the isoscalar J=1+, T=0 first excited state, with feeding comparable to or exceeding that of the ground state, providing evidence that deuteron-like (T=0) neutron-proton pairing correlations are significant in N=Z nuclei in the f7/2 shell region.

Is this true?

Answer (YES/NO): NO